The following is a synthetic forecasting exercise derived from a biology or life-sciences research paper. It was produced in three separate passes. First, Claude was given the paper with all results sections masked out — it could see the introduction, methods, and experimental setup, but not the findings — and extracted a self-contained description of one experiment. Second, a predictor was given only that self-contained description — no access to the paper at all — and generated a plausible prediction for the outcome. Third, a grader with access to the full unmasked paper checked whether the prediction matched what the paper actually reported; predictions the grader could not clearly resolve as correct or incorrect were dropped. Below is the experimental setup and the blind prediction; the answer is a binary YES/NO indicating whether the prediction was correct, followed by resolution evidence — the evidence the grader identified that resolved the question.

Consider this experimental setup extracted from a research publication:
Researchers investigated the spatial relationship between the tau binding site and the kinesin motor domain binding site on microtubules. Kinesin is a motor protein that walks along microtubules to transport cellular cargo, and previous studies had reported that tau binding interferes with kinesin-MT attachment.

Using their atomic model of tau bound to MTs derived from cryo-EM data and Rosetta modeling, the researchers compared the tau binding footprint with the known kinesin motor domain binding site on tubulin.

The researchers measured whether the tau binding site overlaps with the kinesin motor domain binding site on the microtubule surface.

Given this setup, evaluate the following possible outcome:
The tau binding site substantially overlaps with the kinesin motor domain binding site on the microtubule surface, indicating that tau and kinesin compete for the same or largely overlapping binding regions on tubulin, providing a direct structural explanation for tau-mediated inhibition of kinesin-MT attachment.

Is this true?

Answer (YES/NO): NO